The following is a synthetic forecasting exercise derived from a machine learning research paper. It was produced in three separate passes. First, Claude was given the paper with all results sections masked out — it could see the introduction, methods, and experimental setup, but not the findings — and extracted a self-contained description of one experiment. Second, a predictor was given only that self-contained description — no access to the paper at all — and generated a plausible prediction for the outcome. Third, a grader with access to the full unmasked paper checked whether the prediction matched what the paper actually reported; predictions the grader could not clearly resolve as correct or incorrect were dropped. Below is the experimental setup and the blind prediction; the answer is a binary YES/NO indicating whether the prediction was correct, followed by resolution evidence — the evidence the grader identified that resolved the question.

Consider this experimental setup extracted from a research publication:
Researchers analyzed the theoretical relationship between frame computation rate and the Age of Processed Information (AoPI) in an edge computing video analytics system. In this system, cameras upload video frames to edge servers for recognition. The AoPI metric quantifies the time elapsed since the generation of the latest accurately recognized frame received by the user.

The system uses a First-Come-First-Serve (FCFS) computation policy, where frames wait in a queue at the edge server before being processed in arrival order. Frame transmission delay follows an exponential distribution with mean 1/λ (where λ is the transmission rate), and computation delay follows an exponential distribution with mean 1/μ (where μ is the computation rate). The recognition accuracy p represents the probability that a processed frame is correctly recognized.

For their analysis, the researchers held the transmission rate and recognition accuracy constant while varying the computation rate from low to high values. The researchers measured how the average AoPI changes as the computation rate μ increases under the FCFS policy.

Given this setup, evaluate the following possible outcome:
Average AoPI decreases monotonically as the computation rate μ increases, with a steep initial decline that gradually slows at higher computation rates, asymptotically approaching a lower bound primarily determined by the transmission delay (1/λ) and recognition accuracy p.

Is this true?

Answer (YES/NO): YES